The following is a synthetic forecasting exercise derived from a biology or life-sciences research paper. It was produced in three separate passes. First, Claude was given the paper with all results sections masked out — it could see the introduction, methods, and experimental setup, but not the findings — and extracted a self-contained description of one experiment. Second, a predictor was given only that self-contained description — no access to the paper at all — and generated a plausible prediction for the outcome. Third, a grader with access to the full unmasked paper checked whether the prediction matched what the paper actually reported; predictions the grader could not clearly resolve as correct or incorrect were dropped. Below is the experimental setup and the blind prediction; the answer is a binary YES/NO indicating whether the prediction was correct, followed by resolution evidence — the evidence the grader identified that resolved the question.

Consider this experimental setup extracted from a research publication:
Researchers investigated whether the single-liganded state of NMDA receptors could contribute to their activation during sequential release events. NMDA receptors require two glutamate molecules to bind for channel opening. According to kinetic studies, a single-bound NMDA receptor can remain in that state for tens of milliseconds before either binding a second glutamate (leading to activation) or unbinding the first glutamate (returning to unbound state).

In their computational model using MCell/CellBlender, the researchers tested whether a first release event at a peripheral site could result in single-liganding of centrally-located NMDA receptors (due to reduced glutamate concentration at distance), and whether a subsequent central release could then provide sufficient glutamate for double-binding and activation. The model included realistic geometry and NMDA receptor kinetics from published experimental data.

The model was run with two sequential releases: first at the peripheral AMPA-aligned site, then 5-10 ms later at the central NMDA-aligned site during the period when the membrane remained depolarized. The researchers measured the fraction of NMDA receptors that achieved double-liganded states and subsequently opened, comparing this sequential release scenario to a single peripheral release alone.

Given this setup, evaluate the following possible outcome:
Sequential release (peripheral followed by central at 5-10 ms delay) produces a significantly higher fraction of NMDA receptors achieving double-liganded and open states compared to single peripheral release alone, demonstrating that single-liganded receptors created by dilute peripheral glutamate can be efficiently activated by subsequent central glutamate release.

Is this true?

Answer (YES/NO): NO